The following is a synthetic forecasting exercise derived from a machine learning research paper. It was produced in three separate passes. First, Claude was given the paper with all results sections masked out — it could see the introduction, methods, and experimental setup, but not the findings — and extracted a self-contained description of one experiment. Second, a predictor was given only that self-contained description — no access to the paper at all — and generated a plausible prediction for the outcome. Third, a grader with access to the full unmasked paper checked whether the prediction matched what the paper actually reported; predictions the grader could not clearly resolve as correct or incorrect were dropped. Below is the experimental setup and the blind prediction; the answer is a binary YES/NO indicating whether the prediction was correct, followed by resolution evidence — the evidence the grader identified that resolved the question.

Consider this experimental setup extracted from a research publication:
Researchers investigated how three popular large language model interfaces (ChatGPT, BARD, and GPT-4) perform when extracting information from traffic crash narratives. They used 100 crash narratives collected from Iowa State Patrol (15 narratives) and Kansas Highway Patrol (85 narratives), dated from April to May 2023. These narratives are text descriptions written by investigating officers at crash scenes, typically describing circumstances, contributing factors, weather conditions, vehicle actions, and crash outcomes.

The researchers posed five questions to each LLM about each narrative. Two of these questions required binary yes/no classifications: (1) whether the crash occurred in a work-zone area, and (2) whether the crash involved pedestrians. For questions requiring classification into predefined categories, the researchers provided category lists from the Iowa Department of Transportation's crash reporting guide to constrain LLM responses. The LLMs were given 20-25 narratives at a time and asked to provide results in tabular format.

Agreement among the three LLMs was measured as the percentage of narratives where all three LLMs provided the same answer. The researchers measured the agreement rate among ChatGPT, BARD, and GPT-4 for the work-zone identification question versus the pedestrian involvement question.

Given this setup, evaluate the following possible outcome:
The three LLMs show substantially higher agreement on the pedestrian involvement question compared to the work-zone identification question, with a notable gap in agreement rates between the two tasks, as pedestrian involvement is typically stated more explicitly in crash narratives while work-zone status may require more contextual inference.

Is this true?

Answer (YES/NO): NO